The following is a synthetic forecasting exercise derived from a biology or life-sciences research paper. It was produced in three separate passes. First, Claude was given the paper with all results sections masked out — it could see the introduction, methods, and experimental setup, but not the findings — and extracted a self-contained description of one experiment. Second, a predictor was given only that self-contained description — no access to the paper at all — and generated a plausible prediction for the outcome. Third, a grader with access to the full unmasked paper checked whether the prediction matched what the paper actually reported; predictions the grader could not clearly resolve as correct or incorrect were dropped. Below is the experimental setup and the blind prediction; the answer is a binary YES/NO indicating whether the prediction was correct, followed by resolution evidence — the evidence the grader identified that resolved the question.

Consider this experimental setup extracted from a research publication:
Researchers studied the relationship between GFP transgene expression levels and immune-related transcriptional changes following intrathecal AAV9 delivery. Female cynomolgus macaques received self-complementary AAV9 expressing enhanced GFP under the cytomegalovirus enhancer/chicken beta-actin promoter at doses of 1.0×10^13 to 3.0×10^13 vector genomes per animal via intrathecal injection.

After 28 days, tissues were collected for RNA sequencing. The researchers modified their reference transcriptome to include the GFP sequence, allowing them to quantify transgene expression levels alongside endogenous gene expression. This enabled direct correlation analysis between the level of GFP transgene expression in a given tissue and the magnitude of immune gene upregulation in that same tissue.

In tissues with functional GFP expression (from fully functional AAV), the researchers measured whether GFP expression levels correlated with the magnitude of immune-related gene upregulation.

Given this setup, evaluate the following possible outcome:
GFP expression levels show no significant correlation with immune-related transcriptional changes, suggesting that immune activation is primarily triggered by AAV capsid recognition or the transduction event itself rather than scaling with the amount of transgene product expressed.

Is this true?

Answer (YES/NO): NO